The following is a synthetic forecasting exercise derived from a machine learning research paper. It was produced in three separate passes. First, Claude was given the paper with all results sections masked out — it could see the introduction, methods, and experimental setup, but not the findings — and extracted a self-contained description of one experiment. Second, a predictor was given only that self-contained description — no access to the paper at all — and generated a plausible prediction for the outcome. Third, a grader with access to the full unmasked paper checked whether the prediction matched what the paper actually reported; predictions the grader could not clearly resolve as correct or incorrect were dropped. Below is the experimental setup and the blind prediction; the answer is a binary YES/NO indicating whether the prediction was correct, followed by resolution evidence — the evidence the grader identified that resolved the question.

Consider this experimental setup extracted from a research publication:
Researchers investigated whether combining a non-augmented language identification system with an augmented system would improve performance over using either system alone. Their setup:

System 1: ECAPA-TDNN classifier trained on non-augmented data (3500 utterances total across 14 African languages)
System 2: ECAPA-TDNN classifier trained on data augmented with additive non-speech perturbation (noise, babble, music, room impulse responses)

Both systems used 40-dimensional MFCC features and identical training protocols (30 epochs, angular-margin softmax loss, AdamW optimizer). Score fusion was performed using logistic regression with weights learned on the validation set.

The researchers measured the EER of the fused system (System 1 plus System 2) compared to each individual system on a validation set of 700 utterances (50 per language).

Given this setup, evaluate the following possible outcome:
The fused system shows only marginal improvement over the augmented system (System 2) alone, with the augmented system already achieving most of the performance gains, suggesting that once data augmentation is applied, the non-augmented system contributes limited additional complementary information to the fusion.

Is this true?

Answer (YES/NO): NO